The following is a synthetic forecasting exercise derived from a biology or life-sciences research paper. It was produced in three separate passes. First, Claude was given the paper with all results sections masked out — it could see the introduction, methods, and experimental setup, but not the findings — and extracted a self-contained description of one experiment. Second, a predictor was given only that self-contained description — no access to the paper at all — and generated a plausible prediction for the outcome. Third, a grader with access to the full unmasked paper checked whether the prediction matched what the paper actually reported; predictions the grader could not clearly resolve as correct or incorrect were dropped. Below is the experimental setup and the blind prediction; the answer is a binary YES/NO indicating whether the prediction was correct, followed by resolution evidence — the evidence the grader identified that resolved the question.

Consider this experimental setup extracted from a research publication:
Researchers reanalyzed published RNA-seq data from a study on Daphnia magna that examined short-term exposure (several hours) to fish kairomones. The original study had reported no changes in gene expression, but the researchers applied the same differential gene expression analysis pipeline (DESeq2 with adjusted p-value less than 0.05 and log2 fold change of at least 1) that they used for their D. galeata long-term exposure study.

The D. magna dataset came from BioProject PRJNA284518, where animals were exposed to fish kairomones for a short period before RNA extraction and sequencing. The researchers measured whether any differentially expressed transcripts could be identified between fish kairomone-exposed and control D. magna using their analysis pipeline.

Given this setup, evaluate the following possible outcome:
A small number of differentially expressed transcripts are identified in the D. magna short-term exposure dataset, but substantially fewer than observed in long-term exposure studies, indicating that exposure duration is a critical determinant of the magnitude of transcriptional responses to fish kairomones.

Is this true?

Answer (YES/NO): NO